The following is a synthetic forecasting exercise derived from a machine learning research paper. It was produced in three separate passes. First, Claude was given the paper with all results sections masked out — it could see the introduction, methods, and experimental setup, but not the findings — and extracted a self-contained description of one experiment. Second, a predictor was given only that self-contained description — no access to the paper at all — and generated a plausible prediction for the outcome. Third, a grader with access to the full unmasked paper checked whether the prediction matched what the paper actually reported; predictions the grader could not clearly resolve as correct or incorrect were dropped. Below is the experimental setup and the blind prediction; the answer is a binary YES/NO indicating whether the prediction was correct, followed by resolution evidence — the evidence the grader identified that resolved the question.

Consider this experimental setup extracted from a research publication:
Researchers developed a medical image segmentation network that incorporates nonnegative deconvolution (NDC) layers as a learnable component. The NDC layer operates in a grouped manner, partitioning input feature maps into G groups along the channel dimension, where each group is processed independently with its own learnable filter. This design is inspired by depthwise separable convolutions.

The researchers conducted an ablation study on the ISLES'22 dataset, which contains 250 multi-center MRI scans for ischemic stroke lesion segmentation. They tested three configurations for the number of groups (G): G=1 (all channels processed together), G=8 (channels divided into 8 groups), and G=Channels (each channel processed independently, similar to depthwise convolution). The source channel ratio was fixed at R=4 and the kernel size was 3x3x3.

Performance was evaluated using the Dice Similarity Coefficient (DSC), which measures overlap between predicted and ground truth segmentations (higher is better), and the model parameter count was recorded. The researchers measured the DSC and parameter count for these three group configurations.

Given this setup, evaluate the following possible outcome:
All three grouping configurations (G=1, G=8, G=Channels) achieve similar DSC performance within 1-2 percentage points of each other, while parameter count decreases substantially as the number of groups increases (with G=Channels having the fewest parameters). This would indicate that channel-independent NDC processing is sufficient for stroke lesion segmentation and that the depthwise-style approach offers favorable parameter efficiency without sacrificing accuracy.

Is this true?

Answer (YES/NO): YES